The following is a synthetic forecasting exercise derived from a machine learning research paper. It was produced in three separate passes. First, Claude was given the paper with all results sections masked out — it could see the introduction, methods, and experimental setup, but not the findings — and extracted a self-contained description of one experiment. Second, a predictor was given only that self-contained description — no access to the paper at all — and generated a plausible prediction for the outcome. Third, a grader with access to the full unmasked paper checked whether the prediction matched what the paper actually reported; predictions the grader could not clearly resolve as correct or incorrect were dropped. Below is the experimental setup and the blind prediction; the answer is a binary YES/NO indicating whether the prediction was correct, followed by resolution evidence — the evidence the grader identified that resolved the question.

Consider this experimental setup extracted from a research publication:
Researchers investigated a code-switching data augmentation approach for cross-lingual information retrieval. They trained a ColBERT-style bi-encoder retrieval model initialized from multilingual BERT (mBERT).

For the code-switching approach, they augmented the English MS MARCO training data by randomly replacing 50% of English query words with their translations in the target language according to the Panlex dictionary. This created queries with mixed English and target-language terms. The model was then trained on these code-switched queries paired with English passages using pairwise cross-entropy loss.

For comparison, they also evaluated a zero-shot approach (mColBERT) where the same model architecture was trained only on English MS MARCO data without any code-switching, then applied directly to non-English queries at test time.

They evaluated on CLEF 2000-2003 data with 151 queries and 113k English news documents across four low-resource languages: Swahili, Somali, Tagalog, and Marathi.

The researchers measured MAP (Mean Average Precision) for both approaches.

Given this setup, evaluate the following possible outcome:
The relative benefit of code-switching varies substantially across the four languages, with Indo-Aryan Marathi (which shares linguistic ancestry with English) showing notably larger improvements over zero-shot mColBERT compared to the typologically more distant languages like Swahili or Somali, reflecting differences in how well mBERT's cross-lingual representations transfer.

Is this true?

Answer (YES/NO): NO